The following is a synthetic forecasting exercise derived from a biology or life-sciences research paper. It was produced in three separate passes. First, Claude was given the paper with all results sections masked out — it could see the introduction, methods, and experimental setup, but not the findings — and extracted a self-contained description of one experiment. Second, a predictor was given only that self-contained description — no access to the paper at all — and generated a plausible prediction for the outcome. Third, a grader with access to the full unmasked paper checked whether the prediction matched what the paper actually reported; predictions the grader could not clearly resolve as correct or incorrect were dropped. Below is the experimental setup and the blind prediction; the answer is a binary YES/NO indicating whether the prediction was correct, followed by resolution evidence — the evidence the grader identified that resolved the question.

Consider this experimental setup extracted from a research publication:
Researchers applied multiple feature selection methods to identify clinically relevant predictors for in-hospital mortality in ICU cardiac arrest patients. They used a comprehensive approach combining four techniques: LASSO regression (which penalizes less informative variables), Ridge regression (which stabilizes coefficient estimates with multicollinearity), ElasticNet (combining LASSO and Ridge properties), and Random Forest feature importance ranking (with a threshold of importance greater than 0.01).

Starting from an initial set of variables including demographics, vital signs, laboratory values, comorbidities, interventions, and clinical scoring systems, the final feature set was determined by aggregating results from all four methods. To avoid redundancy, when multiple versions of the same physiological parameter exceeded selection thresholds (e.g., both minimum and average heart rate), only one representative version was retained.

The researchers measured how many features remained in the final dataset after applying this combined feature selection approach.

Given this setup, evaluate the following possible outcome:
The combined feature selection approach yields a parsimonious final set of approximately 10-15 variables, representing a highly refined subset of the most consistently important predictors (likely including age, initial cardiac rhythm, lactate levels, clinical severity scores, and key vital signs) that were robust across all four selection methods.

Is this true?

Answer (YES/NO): NO